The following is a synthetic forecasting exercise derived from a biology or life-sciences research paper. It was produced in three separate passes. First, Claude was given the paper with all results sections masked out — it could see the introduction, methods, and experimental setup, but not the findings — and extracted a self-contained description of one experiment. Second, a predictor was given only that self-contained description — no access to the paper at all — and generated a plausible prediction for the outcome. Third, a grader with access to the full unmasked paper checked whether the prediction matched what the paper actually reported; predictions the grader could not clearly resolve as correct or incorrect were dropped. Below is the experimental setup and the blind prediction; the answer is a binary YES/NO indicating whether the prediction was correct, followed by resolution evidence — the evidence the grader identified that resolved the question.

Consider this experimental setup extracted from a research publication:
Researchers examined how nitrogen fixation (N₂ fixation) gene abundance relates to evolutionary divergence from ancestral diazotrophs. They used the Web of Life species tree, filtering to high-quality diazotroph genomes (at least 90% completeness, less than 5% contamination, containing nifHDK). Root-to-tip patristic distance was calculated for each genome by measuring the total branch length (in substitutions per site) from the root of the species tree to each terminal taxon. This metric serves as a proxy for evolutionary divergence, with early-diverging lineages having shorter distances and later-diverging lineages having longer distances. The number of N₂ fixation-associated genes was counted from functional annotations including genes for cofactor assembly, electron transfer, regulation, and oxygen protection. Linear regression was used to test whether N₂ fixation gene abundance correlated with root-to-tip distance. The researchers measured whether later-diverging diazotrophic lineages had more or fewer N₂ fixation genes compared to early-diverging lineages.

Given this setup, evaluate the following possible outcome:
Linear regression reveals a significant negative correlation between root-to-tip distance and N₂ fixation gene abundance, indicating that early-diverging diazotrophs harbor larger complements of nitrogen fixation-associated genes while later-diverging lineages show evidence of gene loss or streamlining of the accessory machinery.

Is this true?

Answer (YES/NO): NO